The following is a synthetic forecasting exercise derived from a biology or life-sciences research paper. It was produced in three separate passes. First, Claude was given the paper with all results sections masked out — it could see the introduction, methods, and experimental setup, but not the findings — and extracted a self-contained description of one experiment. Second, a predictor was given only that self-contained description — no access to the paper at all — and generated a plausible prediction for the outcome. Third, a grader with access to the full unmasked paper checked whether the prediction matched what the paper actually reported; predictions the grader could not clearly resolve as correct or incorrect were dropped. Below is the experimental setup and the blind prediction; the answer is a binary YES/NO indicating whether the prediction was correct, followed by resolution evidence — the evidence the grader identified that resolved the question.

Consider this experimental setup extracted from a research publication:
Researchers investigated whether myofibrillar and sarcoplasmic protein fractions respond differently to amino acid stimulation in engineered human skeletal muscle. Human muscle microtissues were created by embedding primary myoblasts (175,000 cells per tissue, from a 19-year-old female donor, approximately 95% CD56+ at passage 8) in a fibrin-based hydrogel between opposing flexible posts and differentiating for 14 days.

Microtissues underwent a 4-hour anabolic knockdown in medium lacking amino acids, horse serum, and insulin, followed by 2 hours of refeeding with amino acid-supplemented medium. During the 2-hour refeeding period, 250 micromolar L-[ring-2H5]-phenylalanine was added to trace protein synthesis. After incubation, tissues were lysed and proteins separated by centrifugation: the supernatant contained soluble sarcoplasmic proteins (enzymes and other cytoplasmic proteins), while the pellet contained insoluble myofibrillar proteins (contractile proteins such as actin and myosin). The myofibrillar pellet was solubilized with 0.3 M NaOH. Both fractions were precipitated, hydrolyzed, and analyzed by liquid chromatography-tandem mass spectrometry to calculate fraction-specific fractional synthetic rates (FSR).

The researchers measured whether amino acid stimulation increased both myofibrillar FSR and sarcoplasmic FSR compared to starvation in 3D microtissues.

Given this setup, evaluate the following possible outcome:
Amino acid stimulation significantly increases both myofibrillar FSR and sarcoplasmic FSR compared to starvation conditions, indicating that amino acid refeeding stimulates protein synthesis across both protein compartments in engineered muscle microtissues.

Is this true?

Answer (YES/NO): NO